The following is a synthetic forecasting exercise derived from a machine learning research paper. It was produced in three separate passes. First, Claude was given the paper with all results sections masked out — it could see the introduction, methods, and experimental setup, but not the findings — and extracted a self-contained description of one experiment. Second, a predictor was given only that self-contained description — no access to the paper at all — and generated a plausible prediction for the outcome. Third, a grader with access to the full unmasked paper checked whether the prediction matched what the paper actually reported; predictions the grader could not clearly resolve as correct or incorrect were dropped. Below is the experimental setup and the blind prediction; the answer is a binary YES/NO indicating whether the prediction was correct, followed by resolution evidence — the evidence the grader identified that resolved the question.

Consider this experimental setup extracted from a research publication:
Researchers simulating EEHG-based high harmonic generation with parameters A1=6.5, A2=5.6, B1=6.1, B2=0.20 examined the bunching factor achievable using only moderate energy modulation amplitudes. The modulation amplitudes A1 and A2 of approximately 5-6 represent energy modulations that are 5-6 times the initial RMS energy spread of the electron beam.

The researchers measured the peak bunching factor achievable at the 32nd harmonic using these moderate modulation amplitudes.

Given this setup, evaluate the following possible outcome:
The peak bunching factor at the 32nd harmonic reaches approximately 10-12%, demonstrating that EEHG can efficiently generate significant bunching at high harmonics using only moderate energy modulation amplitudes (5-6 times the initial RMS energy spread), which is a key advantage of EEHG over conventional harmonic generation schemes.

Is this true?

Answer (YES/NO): YES